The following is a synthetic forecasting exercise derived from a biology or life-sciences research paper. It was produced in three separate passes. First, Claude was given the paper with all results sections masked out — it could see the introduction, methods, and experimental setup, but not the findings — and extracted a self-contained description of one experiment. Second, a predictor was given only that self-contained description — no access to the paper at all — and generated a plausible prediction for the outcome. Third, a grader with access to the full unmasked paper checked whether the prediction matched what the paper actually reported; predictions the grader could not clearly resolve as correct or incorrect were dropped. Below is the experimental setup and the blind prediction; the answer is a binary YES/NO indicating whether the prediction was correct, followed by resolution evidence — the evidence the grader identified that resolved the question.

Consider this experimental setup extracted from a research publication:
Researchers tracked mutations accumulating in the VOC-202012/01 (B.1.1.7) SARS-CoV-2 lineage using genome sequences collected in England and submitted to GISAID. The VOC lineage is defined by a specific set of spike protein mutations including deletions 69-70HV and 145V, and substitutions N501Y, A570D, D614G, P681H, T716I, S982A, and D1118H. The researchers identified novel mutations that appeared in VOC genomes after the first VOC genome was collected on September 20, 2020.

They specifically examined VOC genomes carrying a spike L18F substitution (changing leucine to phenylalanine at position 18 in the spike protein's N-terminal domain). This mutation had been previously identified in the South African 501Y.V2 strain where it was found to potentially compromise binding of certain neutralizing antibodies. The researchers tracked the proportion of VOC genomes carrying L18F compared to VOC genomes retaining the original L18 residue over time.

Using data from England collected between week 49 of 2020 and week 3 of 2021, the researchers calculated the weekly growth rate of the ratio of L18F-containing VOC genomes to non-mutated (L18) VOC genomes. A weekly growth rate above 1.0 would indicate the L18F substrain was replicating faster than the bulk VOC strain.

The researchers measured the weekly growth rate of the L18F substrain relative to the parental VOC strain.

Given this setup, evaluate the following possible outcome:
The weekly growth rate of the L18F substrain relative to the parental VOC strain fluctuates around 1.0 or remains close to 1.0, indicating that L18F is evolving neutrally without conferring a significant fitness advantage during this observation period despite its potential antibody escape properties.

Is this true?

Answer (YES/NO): NO